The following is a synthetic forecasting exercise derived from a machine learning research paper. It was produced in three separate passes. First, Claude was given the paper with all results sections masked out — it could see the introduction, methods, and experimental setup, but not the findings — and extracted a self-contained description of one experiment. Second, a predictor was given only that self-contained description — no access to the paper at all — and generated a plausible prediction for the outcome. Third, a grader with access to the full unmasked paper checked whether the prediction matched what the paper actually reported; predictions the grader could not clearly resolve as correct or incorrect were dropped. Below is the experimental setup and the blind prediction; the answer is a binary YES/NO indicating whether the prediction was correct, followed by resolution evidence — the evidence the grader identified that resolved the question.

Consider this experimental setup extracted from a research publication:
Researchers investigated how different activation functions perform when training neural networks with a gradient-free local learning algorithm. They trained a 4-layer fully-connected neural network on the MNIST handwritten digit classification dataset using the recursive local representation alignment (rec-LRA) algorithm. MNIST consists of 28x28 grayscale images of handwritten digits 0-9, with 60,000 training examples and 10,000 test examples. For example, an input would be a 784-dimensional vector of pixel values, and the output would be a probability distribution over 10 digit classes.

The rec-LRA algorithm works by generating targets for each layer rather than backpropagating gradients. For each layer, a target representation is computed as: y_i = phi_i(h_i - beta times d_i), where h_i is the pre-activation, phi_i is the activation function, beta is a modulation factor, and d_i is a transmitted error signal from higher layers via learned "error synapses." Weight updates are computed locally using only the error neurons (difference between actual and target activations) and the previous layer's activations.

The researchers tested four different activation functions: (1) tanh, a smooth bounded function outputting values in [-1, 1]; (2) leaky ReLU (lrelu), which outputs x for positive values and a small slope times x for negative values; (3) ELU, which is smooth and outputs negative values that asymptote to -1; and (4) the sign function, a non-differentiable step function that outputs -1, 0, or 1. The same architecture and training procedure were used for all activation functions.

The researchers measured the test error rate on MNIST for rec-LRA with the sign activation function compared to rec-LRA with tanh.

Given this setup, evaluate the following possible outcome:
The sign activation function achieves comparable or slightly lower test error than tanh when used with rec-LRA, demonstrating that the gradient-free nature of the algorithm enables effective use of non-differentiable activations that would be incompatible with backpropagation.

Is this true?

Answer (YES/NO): NO